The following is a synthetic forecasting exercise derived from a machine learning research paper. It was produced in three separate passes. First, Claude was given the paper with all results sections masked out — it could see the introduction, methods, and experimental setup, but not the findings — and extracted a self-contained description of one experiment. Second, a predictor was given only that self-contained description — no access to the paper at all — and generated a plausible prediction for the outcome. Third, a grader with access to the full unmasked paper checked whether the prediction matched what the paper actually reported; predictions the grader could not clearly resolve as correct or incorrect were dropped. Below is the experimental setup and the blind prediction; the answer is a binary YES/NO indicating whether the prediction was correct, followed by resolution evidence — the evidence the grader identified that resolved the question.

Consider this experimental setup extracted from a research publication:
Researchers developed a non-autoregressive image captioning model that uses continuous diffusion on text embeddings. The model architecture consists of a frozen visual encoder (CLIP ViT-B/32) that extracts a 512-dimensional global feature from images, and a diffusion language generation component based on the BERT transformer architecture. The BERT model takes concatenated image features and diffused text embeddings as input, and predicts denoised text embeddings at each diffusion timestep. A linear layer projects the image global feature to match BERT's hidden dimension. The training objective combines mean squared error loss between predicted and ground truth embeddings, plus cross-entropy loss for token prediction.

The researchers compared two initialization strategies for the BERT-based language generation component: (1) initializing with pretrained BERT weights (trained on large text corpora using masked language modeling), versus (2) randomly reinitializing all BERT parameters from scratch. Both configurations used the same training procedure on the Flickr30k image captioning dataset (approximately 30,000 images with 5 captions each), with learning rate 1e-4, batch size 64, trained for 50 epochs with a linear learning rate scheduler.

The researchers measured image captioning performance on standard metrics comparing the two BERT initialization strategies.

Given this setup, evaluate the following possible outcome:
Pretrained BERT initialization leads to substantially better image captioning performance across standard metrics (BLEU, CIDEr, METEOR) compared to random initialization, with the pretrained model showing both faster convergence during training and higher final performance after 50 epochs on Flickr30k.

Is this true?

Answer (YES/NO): NO